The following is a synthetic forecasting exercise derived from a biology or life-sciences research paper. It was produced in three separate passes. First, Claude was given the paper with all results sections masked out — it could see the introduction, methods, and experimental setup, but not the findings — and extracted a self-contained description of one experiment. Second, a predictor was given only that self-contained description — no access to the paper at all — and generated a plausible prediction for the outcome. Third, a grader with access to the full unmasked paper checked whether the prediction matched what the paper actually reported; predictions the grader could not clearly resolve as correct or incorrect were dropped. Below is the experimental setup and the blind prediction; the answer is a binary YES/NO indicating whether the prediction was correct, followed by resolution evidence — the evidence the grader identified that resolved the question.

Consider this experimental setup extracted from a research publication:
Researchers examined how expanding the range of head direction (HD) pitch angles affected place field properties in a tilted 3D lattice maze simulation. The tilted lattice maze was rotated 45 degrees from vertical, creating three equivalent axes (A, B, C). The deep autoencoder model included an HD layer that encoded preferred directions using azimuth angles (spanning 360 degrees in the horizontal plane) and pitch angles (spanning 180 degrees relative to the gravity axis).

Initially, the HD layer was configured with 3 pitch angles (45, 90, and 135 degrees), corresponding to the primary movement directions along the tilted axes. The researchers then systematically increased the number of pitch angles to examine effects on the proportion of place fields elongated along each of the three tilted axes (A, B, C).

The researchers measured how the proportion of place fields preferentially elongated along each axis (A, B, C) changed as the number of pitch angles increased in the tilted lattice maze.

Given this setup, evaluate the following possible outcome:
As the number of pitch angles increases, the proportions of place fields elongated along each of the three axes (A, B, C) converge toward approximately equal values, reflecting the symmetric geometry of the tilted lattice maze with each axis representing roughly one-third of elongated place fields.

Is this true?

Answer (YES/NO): NO